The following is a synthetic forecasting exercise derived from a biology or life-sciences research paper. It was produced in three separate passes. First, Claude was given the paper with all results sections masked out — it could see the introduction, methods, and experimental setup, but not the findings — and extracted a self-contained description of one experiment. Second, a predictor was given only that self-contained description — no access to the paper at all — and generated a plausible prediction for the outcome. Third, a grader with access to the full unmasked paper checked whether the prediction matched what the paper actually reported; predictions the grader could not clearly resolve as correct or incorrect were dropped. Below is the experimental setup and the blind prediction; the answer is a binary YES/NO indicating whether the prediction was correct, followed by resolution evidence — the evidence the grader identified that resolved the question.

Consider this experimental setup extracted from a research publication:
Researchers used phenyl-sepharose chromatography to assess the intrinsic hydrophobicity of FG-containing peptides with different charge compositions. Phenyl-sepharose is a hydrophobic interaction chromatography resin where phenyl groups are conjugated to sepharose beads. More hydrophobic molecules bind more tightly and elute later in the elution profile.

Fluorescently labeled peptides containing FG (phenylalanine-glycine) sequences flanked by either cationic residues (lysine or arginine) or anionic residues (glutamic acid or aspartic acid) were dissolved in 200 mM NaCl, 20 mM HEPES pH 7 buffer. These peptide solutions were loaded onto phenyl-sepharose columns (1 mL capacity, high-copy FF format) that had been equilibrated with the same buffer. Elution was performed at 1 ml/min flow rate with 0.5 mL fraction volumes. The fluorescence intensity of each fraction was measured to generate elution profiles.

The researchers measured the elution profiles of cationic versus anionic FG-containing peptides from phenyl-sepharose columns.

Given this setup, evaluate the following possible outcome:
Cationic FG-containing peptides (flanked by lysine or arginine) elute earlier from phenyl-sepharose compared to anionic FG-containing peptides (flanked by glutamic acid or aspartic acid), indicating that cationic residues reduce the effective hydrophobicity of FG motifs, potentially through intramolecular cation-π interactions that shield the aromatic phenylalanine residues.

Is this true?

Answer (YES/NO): NO